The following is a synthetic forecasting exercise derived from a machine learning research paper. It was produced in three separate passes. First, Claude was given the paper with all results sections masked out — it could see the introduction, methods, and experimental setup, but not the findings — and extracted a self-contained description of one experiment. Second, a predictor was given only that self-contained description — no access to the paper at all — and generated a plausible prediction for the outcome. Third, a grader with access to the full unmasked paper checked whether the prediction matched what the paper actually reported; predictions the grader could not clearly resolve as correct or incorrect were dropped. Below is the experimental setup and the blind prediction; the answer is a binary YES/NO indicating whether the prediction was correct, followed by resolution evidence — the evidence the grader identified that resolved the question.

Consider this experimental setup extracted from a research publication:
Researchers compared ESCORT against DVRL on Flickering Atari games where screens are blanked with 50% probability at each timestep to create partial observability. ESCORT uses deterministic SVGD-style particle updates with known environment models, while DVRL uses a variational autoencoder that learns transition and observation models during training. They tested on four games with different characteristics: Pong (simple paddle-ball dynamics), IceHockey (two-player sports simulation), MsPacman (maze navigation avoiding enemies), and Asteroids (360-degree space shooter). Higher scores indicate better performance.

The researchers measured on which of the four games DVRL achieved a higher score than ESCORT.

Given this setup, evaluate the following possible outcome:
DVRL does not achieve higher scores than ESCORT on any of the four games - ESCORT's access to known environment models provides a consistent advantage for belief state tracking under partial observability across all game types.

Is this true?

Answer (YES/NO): NO